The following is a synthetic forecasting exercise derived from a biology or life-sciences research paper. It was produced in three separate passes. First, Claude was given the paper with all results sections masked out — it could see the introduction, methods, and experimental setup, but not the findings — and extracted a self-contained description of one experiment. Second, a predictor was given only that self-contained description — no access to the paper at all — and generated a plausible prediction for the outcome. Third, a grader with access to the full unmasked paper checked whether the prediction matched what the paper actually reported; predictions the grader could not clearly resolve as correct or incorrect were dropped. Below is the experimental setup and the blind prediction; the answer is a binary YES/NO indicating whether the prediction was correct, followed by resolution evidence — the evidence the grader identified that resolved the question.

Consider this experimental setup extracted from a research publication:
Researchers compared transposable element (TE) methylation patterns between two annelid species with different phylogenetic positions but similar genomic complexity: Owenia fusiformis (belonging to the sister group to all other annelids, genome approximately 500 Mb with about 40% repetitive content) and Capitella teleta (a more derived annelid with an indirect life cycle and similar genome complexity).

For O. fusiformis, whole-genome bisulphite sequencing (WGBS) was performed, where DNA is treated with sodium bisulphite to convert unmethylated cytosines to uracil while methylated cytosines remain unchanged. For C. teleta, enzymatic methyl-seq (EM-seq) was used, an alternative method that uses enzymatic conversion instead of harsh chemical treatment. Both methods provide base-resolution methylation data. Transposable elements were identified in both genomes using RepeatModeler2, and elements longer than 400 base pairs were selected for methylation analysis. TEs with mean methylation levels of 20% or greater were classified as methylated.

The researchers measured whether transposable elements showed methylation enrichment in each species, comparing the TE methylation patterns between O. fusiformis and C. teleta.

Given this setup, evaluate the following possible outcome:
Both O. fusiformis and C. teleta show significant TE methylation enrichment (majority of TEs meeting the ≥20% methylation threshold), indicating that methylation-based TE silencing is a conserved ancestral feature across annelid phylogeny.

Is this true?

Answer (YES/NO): NO